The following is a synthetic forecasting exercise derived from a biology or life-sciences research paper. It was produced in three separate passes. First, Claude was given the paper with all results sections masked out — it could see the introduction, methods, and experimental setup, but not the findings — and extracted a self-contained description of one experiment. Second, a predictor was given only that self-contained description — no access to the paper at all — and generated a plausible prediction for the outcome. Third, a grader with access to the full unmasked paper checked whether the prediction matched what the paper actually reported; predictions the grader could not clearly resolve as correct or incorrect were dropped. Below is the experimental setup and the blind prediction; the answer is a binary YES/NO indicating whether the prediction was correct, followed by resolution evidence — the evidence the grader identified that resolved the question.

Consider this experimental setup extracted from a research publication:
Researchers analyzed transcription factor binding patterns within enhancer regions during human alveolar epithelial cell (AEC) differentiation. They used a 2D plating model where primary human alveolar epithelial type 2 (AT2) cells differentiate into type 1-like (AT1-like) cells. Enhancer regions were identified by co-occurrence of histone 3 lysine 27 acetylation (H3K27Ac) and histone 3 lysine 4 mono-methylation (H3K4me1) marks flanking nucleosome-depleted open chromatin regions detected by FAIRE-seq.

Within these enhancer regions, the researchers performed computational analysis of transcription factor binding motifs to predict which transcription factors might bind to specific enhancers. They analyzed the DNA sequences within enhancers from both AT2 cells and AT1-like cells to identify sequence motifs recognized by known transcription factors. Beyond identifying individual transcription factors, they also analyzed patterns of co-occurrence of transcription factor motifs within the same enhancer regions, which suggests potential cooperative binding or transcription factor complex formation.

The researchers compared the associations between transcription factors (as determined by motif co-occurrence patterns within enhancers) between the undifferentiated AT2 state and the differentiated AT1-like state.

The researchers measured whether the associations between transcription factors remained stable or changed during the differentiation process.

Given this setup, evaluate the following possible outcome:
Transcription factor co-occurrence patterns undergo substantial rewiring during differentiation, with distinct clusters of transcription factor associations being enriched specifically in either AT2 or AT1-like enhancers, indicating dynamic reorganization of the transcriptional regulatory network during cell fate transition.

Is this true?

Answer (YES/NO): YES